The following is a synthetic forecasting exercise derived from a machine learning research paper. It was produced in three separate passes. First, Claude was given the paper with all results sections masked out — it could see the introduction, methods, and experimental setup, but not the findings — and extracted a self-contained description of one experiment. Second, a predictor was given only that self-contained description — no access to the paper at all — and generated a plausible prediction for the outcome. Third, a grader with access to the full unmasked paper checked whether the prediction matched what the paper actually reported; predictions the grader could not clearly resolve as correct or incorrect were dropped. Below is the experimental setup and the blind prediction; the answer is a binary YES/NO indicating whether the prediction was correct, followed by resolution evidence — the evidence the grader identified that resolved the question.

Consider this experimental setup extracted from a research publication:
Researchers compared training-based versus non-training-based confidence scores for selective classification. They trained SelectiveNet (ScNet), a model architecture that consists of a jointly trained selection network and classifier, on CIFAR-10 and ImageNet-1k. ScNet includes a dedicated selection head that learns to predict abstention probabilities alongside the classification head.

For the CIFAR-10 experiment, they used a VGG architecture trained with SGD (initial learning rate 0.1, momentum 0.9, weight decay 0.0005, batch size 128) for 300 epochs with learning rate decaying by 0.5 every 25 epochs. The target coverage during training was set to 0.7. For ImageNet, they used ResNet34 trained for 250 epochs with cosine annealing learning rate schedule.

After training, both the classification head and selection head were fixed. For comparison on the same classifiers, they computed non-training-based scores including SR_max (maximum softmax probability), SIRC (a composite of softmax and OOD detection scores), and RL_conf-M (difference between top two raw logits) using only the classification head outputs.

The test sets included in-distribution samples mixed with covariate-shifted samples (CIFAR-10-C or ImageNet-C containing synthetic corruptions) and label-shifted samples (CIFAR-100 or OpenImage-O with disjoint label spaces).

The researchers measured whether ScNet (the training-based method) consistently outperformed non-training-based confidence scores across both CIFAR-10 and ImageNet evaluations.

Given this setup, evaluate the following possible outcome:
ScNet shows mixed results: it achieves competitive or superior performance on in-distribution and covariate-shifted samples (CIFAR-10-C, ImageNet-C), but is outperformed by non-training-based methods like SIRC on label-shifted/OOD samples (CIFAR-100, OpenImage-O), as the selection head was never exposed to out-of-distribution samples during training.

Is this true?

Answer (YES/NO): NO